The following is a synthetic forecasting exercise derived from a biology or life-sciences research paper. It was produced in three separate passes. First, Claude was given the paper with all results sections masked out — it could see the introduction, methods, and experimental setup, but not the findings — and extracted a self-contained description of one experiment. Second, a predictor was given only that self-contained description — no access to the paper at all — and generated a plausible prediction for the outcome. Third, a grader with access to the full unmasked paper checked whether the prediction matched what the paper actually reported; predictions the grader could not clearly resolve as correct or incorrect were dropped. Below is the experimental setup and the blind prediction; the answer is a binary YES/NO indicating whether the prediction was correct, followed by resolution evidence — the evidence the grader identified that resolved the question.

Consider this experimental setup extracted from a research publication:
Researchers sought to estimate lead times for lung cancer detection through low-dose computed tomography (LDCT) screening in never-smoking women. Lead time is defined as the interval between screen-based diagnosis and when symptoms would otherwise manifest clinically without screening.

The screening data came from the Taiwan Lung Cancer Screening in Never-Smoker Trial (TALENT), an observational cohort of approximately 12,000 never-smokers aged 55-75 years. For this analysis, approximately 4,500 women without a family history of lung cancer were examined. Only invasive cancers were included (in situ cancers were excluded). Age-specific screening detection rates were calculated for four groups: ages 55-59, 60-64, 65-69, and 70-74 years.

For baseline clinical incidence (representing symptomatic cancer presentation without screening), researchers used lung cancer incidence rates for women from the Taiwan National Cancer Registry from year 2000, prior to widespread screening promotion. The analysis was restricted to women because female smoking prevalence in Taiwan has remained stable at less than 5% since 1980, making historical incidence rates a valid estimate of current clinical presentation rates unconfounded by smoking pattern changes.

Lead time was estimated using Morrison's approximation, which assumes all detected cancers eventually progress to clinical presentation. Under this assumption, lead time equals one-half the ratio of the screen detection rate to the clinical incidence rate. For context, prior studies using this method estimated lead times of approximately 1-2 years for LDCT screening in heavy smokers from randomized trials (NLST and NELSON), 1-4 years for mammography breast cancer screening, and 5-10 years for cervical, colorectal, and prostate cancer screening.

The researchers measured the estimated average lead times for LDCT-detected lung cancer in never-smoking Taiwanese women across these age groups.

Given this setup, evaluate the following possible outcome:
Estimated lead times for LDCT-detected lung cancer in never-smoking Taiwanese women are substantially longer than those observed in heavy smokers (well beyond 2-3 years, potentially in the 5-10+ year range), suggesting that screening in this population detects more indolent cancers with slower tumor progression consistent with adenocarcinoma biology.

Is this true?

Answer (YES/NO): YES